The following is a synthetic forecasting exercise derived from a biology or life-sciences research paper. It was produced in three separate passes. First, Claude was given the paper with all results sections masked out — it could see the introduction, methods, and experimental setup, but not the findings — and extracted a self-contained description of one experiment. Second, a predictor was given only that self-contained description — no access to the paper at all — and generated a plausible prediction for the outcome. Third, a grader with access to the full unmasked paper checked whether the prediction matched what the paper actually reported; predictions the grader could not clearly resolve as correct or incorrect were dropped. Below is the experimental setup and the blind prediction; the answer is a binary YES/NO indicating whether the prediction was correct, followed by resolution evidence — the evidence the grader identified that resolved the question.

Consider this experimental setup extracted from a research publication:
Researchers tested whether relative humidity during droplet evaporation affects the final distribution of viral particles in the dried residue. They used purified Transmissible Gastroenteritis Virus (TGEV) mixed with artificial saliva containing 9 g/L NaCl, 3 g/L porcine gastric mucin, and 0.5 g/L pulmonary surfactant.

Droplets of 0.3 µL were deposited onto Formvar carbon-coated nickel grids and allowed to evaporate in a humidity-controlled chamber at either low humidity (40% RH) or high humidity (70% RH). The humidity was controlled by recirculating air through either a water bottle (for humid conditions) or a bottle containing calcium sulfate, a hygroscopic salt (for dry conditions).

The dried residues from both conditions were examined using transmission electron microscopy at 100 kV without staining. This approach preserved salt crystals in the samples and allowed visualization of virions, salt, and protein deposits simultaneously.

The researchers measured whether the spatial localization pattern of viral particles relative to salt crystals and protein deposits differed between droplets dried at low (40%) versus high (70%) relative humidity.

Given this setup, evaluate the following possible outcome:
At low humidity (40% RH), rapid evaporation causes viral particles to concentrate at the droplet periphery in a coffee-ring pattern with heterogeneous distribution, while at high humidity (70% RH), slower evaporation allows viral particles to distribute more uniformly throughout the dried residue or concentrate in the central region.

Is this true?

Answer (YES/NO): YES